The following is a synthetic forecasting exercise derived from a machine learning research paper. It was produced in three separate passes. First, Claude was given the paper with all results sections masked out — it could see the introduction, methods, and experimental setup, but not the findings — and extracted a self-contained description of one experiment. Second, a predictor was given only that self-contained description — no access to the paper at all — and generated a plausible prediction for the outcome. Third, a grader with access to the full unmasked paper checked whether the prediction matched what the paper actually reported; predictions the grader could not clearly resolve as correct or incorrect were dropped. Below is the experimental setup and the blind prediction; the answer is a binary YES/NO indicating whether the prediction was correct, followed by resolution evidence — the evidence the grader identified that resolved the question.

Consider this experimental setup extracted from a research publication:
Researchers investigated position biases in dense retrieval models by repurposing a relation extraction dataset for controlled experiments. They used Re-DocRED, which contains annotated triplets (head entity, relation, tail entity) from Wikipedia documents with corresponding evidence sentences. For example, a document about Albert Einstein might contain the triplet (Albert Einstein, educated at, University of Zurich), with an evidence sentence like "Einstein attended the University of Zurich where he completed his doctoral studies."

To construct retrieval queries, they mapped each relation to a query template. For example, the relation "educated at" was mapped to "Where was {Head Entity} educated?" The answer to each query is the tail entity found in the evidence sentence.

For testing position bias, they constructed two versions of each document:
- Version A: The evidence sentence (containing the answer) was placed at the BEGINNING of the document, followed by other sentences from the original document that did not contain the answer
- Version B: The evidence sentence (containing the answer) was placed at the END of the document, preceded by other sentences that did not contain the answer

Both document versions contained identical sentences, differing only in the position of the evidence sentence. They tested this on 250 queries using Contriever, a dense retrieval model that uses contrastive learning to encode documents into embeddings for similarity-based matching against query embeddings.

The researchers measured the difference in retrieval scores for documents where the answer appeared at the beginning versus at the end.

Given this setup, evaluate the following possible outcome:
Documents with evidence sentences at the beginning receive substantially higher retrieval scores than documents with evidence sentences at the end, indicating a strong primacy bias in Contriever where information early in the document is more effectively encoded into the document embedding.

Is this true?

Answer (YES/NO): YES